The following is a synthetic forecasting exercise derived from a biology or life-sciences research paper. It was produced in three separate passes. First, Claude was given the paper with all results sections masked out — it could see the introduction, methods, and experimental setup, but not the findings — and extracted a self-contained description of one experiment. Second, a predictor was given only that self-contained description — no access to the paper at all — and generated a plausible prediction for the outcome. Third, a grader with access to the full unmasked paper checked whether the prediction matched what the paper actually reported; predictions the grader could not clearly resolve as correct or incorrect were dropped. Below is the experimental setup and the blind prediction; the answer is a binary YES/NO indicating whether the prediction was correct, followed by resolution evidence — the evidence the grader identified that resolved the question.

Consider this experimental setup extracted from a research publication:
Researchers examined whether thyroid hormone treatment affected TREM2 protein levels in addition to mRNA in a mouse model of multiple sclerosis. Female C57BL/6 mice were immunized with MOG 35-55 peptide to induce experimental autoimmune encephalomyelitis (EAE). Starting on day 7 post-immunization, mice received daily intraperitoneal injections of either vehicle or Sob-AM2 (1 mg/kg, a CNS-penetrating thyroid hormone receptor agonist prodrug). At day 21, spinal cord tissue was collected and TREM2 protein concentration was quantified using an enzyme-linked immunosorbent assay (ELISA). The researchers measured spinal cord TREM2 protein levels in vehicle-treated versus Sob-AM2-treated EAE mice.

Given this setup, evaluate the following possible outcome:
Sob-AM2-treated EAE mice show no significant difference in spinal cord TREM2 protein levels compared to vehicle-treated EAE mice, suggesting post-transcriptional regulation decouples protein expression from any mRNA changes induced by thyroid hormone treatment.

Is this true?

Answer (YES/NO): NO